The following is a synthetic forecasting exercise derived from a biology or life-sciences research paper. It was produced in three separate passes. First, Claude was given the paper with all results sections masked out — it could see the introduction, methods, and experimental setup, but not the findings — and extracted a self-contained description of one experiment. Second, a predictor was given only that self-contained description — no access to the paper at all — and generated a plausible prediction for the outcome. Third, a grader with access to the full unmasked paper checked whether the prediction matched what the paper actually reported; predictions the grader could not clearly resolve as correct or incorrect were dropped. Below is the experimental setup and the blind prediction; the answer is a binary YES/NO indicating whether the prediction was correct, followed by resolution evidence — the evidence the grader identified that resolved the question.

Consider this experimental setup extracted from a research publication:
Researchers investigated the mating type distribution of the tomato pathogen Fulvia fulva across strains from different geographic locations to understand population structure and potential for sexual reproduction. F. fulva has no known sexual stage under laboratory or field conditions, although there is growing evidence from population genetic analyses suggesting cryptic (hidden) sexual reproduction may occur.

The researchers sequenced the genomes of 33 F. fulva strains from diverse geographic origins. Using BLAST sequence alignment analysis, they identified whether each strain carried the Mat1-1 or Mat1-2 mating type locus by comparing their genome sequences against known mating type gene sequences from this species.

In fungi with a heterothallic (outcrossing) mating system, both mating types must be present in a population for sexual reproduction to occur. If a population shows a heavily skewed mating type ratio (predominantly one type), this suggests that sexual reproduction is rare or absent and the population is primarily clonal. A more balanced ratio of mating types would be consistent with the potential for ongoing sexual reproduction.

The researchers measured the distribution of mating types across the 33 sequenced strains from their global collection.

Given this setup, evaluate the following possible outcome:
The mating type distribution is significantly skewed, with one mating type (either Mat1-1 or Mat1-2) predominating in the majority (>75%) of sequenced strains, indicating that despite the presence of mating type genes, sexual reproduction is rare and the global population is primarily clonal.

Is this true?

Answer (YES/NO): NO